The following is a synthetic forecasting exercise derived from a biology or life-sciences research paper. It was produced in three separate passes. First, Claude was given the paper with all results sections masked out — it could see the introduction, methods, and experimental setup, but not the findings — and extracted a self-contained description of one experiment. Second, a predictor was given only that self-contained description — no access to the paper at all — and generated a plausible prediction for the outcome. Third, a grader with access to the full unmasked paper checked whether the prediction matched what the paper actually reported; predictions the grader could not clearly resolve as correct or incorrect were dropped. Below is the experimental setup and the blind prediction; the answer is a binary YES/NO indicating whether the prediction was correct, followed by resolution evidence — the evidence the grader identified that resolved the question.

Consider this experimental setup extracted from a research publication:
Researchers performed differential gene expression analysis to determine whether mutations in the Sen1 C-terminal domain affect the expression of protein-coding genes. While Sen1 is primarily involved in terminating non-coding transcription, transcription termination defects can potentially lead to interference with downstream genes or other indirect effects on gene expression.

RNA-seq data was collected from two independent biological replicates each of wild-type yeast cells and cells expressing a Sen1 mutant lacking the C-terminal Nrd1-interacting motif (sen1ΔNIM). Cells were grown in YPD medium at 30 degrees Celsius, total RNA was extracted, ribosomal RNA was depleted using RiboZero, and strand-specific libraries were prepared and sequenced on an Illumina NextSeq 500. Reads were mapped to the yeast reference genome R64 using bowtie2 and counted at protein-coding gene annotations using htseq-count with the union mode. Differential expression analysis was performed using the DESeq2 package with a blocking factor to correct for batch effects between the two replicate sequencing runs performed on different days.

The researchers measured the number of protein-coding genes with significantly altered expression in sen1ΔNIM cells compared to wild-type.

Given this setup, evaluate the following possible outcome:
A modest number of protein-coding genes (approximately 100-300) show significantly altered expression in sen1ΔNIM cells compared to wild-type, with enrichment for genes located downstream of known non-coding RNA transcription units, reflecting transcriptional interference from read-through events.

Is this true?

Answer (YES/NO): NO